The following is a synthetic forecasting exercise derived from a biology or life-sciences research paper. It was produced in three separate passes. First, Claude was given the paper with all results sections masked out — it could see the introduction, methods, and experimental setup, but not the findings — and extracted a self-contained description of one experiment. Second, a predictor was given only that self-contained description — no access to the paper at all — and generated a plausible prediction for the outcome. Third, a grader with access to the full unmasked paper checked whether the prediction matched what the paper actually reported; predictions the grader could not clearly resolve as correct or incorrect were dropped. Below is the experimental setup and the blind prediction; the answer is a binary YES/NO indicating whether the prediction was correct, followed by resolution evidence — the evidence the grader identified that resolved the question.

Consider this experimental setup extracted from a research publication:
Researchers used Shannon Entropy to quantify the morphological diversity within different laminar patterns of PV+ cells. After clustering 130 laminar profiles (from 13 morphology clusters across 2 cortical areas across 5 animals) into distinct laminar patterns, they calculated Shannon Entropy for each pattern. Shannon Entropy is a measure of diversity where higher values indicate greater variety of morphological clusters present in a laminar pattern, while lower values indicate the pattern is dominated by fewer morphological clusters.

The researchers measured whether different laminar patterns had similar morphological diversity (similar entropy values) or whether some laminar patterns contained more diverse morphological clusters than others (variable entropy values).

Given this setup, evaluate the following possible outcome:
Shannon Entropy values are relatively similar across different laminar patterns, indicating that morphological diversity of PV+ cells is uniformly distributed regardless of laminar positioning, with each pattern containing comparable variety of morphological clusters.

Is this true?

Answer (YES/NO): NO